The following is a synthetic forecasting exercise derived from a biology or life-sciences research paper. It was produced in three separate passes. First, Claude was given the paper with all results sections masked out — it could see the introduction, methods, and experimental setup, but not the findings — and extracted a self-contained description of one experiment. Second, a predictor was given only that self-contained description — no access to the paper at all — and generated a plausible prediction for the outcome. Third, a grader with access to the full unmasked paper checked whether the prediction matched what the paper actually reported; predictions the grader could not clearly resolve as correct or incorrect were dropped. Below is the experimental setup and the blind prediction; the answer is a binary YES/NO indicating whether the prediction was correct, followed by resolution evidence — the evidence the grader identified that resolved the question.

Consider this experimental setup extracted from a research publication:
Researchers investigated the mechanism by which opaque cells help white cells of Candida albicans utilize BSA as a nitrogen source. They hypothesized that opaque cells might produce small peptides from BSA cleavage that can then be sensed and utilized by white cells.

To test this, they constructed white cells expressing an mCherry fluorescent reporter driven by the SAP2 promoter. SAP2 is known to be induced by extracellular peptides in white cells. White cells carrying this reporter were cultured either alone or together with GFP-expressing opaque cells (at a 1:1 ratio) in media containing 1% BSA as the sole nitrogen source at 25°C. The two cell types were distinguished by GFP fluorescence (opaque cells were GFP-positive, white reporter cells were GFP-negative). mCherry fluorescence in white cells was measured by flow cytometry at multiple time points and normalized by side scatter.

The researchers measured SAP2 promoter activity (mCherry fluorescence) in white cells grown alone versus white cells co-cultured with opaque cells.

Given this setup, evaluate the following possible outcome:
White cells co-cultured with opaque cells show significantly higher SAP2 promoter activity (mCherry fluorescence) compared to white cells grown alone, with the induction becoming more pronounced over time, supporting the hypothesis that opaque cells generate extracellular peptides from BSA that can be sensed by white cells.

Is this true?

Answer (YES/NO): YES